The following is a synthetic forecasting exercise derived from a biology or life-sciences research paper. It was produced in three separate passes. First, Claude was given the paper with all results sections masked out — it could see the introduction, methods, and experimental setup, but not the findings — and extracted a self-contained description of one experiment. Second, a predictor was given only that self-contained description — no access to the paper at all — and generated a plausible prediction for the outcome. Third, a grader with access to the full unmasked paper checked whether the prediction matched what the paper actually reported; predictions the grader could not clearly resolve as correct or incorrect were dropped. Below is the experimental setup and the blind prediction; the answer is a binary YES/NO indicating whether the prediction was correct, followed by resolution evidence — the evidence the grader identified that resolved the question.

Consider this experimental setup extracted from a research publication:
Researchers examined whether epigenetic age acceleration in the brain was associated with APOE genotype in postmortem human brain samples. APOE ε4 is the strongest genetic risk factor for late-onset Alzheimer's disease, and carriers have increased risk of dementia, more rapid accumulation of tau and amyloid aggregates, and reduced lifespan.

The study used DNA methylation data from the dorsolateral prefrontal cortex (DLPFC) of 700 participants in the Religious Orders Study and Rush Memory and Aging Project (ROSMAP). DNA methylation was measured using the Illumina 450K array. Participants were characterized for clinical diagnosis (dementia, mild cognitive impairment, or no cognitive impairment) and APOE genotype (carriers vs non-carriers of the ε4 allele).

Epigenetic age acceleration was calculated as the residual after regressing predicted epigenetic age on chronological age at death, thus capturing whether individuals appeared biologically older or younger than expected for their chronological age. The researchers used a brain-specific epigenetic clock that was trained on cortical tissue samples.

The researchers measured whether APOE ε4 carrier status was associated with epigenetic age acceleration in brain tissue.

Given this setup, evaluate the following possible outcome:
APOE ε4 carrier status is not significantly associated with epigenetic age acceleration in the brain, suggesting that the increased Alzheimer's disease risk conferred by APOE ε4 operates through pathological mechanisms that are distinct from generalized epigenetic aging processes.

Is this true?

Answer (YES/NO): NO